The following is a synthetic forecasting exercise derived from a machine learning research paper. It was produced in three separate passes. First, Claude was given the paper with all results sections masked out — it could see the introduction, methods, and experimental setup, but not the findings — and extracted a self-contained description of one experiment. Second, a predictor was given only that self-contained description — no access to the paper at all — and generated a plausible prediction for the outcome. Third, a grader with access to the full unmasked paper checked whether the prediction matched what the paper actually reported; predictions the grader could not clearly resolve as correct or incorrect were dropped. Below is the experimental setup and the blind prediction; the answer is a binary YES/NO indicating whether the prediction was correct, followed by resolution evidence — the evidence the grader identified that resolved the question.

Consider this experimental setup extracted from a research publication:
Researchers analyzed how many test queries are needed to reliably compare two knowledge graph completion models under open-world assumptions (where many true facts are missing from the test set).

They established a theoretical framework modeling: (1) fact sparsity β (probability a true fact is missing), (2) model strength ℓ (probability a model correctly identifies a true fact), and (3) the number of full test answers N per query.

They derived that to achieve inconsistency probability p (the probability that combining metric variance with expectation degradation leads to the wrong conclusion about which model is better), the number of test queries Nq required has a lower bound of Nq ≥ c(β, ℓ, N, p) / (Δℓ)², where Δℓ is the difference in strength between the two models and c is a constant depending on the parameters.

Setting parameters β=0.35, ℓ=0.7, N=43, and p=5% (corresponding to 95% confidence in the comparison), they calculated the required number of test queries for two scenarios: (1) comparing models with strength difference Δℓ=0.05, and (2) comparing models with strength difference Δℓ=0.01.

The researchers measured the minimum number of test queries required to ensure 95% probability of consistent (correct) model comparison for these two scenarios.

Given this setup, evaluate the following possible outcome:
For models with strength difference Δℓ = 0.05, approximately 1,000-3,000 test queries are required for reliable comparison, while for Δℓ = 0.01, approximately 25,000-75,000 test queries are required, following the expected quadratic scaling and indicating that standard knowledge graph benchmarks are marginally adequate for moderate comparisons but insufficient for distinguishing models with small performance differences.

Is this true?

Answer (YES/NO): YES